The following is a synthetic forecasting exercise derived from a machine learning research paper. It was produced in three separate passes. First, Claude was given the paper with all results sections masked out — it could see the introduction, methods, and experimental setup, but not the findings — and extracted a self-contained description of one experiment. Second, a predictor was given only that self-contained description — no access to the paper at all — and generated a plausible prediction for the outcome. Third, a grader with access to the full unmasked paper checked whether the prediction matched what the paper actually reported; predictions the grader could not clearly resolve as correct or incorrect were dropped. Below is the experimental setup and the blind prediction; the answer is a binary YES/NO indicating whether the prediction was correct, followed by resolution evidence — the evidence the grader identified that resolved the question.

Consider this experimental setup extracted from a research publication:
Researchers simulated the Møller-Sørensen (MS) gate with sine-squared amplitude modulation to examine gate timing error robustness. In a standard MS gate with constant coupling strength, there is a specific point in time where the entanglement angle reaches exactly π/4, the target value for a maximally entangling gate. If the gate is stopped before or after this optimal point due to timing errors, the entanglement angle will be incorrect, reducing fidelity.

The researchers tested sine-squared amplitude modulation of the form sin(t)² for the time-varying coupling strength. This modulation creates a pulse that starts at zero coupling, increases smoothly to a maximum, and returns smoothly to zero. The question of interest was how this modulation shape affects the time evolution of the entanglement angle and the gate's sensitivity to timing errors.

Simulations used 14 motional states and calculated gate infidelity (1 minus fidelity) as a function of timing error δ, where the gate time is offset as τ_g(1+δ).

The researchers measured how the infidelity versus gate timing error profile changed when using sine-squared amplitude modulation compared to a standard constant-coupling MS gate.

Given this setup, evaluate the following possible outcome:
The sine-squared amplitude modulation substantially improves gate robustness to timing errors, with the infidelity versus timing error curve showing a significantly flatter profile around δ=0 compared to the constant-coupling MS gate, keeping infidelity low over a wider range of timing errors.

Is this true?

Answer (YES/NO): YES